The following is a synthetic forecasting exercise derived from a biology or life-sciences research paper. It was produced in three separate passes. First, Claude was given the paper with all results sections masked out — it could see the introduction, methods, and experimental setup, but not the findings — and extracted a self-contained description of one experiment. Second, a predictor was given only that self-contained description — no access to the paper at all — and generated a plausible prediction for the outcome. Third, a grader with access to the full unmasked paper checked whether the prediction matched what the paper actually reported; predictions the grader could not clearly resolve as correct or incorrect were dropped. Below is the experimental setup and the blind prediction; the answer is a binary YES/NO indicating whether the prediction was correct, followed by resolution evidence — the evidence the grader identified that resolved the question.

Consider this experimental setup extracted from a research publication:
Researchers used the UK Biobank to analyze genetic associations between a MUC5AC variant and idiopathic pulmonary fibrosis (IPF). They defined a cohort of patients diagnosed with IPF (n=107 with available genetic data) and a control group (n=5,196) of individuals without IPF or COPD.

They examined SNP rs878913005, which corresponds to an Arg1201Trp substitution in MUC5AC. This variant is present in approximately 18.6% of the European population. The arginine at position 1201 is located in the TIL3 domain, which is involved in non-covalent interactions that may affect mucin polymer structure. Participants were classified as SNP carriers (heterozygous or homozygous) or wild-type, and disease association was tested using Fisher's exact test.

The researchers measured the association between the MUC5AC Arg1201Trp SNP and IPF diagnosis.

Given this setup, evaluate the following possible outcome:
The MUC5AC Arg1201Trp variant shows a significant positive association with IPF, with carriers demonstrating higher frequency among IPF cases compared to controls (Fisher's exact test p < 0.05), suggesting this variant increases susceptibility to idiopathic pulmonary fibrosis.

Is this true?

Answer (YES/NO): YES